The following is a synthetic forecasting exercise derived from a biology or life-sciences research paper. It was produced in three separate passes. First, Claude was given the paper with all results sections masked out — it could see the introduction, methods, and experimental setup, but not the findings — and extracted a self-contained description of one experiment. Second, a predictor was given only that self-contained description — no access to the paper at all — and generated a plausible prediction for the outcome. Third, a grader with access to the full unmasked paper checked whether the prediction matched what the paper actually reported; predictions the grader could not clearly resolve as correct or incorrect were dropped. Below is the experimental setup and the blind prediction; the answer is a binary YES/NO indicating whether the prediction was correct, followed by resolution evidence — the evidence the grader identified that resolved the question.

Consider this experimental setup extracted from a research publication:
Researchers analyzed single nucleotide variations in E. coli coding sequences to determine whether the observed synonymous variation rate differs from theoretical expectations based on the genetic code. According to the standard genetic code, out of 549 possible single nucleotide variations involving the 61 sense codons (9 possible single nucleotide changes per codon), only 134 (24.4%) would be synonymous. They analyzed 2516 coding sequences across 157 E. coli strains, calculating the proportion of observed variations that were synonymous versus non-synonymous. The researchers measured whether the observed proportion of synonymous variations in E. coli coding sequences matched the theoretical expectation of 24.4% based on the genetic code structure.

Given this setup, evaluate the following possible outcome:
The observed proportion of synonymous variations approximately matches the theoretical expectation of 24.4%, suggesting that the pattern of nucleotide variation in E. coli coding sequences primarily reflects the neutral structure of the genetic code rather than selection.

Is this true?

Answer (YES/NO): NO